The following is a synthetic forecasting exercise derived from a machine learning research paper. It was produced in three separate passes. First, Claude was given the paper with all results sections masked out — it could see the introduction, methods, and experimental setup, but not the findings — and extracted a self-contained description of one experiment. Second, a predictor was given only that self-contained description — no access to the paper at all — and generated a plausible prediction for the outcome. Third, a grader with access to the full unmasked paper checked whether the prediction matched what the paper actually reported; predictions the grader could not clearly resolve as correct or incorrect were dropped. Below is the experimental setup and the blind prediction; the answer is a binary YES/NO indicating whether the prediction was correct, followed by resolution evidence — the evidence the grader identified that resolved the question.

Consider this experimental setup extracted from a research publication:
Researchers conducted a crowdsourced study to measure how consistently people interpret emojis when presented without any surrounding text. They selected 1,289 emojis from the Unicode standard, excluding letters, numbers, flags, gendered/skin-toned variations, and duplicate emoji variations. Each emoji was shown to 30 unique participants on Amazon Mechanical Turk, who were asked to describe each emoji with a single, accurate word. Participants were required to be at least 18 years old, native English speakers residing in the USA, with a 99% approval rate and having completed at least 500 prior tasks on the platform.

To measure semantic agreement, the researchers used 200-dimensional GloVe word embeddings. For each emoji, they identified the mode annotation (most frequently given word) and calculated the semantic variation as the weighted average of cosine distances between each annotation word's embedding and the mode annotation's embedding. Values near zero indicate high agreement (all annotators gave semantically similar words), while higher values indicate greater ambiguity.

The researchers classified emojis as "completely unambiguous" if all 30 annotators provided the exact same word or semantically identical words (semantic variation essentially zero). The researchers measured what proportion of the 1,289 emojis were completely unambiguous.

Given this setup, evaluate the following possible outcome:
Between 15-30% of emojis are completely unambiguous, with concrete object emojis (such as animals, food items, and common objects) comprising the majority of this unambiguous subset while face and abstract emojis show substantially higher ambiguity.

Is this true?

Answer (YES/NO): NO